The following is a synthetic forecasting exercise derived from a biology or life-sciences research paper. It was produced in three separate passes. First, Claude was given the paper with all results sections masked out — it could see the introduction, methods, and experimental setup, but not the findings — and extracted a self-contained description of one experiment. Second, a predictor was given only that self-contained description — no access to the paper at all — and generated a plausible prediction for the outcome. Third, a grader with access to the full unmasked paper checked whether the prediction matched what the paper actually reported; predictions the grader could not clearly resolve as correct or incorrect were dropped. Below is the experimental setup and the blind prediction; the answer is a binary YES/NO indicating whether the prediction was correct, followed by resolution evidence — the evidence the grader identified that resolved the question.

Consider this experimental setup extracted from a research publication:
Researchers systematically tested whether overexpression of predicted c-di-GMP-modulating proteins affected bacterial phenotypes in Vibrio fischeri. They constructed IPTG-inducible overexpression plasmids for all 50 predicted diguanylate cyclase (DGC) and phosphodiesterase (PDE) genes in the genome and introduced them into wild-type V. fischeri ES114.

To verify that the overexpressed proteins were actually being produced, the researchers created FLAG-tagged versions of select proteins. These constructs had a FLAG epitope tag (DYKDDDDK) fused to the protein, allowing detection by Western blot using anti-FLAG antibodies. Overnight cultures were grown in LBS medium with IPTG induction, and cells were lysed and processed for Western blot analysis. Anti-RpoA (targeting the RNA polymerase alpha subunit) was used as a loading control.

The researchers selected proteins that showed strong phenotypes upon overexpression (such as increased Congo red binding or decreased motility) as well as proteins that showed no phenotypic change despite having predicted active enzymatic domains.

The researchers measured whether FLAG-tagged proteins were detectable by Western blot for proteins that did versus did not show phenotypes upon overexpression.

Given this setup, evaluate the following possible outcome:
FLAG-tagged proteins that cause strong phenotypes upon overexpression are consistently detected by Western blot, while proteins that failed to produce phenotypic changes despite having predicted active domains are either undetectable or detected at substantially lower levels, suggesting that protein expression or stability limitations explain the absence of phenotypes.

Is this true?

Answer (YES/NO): NO